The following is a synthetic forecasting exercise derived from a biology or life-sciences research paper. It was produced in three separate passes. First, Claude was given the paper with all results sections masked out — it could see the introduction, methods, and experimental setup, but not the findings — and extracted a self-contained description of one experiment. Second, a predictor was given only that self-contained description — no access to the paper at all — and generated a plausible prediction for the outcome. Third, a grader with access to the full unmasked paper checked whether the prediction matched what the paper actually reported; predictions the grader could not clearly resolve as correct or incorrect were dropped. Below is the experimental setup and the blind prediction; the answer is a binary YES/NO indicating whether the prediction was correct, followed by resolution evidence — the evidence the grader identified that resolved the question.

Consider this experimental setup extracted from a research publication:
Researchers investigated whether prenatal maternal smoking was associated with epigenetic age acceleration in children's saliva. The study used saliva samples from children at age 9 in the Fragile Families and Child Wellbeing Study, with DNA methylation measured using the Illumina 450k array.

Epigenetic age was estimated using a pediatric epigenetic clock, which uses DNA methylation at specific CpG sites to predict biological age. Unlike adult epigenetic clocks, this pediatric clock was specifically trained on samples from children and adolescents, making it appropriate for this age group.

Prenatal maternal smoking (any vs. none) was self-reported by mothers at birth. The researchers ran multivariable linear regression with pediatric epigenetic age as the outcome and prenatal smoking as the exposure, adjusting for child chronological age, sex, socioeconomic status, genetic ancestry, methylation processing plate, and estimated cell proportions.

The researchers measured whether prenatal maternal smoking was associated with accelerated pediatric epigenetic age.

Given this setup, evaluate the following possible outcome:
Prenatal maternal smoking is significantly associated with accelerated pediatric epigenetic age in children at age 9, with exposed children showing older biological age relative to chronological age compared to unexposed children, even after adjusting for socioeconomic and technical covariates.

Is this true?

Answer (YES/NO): NO